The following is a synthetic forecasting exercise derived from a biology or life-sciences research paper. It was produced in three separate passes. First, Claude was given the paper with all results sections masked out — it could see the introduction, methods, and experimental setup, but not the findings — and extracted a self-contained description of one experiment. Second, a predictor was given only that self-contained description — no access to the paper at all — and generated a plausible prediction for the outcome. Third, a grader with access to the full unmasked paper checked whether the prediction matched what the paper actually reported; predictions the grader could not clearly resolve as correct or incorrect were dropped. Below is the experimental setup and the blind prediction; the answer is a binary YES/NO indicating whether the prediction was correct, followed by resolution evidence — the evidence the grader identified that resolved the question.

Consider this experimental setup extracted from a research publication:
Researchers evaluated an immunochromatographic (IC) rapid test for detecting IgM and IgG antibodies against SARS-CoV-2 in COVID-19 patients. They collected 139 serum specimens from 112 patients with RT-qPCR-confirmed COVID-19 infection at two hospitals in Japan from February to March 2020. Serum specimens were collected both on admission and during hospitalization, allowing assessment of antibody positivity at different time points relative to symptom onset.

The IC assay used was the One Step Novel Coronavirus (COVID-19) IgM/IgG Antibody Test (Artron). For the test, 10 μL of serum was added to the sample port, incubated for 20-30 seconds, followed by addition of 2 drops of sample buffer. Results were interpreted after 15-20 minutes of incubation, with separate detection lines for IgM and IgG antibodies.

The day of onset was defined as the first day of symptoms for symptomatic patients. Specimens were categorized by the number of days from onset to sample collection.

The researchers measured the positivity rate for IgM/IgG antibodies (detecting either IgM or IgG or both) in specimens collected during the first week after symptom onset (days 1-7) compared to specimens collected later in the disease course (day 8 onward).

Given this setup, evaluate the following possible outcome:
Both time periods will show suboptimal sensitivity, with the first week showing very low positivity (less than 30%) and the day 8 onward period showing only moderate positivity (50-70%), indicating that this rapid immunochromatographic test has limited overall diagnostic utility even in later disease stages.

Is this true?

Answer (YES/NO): NO